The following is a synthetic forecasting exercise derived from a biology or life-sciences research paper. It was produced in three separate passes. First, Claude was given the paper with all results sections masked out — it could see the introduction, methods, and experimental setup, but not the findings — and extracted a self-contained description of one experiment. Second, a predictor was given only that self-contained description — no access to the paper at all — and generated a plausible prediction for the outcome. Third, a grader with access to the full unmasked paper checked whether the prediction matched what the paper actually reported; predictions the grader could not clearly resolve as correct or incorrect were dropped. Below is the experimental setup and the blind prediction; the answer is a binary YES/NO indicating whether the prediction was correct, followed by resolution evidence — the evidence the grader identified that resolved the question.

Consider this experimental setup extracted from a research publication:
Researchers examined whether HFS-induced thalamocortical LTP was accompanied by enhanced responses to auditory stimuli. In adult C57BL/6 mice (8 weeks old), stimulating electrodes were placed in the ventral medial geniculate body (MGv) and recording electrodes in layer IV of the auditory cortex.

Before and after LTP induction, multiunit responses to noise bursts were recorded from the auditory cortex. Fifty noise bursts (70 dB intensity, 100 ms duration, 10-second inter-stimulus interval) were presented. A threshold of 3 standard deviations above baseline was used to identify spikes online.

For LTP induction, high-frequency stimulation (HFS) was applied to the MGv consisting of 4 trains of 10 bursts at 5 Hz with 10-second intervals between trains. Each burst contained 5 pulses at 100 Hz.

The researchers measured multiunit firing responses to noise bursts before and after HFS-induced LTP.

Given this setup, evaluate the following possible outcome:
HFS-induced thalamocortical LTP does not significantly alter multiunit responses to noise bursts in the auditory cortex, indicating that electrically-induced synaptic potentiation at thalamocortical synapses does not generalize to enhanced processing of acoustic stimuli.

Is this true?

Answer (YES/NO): NO